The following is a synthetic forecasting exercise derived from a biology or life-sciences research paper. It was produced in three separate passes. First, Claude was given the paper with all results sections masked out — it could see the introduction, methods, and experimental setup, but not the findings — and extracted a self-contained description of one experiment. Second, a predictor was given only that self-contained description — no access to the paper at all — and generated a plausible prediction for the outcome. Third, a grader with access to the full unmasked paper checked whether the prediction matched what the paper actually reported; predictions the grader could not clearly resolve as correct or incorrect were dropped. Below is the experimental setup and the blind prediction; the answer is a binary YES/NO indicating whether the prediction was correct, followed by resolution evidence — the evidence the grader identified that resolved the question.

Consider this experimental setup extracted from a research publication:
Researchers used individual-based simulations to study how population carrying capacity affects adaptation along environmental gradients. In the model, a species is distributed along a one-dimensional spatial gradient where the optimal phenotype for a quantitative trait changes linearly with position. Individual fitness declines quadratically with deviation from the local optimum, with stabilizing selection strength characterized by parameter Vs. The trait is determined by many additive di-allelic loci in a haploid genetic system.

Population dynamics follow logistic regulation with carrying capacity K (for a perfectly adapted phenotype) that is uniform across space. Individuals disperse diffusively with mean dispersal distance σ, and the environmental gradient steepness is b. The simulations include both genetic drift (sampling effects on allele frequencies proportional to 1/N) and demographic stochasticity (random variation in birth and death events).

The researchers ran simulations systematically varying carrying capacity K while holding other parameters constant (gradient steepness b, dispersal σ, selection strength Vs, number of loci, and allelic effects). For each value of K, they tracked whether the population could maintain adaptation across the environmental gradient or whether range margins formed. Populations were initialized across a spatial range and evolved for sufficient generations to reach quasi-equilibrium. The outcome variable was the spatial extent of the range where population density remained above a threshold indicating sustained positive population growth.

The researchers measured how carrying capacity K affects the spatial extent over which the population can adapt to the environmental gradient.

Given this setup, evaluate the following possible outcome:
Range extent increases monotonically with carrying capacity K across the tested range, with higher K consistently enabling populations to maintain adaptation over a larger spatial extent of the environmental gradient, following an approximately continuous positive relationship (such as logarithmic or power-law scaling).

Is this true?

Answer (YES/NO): NO